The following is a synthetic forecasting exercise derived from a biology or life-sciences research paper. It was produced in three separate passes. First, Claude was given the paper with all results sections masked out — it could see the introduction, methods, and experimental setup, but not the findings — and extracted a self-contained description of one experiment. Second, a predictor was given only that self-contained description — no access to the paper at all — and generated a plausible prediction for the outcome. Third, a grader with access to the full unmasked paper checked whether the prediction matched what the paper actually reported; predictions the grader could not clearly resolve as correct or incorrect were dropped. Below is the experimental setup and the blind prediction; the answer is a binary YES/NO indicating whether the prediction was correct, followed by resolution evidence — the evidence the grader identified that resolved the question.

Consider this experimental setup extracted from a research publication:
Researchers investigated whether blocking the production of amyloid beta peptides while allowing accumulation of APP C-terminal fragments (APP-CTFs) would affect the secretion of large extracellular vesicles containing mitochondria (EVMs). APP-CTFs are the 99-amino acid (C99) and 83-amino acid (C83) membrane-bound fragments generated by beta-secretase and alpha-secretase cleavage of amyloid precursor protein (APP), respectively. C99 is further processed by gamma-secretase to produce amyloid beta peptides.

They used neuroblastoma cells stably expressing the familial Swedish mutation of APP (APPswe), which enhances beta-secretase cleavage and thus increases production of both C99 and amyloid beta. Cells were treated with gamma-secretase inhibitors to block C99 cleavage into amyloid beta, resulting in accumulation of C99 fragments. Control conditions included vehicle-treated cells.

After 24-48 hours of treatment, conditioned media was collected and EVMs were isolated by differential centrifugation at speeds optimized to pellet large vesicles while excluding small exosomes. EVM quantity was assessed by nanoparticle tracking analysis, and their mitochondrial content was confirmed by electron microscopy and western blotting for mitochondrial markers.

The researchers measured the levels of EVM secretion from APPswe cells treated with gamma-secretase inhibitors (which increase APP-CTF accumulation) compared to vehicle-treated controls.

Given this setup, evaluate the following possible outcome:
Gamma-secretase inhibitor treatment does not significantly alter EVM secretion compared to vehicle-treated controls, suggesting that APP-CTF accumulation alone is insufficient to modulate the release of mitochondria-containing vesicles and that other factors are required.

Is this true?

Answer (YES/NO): NO